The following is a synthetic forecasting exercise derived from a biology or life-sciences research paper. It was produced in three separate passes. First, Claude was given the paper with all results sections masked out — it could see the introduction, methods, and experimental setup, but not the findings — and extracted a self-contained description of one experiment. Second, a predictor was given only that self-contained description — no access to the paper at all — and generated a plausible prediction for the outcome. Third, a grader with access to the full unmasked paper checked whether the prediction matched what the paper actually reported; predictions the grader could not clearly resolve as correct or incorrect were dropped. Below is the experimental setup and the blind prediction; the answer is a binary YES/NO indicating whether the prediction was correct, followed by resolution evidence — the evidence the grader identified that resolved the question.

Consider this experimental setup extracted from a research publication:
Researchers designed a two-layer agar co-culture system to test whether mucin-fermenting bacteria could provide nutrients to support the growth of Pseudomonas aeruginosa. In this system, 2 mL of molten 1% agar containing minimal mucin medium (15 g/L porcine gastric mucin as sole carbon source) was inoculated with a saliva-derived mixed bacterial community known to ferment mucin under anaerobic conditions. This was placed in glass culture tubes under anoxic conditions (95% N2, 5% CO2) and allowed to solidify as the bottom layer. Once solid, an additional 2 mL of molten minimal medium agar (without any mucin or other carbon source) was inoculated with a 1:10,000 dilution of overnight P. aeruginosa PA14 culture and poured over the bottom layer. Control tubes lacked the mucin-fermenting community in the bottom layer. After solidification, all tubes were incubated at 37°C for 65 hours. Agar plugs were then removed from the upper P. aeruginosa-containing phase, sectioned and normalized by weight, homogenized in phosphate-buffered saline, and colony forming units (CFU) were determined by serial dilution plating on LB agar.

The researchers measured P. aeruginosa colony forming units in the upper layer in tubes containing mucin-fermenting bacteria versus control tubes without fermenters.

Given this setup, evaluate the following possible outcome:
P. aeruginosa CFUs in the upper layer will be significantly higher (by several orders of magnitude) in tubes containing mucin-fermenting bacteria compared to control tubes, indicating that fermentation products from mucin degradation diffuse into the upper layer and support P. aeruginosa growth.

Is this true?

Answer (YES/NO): NO